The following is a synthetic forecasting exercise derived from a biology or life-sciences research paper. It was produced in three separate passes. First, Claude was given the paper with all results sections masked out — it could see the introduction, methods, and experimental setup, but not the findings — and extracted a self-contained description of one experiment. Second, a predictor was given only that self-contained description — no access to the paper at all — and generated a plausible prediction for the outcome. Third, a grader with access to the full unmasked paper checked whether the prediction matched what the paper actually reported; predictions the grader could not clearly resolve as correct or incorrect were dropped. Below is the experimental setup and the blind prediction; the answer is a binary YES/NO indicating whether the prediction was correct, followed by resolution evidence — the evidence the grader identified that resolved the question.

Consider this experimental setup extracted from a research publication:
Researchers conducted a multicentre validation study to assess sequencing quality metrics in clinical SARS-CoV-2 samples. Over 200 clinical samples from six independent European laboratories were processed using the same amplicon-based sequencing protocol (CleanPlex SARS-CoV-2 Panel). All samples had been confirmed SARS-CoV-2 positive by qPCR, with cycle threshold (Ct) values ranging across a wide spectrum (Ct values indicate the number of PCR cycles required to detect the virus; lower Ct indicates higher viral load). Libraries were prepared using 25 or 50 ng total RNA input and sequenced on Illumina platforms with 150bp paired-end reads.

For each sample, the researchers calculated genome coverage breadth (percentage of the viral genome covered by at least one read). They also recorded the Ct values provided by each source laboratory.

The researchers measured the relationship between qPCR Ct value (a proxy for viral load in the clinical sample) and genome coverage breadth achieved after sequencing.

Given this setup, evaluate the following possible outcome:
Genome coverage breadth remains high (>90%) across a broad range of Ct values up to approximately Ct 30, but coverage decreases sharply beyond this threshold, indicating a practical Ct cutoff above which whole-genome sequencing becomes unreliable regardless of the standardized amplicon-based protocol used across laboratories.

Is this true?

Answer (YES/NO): YES